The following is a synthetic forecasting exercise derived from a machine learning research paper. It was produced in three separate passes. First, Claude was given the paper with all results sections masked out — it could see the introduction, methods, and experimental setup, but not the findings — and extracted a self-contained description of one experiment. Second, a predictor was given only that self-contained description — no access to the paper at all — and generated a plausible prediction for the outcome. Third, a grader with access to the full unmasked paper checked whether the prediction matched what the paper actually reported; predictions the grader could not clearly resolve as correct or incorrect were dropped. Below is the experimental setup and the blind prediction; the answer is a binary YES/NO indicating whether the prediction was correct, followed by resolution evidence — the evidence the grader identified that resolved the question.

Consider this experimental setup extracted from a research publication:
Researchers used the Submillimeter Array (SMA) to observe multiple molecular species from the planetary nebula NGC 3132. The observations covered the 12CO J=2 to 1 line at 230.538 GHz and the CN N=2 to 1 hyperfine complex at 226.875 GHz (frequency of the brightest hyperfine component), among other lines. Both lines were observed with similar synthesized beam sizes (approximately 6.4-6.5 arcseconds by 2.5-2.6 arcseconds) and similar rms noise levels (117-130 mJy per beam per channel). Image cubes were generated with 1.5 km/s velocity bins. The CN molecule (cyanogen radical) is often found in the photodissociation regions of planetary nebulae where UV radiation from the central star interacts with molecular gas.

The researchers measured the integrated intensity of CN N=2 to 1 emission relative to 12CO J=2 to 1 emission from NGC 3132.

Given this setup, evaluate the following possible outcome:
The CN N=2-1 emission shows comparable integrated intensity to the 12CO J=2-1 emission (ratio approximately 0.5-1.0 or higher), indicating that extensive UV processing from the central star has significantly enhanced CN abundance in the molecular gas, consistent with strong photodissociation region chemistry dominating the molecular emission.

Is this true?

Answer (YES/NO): NO